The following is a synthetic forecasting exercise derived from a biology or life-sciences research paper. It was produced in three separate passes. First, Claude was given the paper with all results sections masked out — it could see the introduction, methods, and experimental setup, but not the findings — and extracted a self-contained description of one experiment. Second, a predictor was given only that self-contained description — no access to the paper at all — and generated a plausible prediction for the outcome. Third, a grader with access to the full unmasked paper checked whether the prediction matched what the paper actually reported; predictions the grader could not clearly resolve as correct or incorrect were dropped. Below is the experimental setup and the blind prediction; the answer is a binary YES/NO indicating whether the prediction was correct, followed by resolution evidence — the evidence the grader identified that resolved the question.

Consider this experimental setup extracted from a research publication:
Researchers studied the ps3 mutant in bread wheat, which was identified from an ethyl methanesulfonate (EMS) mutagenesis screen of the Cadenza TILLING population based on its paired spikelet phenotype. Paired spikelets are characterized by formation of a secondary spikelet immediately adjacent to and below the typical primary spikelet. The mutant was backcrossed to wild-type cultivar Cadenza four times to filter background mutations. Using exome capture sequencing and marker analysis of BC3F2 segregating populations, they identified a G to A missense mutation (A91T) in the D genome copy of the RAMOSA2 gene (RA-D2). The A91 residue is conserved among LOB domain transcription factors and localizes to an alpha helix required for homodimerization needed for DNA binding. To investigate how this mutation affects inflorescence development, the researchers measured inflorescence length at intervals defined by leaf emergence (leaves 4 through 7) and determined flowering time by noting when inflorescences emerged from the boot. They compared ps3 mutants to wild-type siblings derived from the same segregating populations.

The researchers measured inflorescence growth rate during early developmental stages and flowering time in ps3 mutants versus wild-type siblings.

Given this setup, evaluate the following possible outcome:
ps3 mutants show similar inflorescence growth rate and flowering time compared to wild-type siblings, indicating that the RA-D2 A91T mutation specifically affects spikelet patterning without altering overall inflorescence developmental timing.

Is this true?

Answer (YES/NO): NO